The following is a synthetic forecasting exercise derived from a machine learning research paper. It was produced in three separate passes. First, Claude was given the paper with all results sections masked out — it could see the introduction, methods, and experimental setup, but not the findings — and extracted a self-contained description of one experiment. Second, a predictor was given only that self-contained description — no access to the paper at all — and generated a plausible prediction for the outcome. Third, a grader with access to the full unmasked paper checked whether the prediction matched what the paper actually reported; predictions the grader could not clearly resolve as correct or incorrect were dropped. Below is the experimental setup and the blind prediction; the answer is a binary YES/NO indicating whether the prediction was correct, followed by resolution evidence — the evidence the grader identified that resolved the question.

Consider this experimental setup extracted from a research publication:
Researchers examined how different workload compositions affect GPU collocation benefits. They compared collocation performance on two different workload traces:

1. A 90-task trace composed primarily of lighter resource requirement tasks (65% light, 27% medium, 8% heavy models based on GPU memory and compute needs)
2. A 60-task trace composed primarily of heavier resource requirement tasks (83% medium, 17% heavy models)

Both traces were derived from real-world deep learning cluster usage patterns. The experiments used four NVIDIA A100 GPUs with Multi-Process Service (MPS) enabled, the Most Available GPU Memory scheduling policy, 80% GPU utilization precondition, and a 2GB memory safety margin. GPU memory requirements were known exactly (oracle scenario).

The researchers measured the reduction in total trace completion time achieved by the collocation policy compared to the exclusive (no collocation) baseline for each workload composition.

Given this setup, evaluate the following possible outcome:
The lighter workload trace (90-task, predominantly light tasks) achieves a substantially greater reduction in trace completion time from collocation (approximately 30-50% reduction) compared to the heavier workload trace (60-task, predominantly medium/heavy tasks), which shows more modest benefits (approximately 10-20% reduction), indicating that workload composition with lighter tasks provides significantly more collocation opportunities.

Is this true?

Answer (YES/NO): NO